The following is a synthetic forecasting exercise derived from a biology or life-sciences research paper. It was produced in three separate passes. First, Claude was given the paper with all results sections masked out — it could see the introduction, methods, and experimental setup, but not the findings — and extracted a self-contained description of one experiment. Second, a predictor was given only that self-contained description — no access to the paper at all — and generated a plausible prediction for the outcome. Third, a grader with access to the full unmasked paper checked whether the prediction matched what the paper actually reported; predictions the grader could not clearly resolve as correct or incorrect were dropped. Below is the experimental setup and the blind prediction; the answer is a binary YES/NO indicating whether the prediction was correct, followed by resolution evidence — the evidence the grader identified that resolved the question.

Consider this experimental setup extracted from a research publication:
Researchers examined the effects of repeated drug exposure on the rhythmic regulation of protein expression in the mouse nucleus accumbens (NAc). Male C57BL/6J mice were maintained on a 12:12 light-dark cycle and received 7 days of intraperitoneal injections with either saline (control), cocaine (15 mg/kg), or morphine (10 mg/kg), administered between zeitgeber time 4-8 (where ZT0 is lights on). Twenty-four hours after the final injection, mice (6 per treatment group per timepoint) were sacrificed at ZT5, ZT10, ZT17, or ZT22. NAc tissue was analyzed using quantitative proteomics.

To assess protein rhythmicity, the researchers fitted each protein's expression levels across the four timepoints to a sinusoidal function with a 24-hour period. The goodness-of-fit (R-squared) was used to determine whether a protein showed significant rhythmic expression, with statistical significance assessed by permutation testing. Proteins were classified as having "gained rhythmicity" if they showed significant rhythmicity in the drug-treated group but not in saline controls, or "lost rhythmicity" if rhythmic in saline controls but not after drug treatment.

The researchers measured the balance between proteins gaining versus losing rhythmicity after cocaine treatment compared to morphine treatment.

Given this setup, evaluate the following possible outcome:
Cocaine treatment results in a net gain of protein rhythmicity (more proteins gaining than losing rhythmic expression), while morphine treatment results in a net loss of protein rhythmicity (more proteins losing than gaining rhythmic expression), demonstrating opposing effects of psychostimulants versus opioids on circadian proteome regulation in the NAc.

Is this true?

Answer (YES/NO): NO